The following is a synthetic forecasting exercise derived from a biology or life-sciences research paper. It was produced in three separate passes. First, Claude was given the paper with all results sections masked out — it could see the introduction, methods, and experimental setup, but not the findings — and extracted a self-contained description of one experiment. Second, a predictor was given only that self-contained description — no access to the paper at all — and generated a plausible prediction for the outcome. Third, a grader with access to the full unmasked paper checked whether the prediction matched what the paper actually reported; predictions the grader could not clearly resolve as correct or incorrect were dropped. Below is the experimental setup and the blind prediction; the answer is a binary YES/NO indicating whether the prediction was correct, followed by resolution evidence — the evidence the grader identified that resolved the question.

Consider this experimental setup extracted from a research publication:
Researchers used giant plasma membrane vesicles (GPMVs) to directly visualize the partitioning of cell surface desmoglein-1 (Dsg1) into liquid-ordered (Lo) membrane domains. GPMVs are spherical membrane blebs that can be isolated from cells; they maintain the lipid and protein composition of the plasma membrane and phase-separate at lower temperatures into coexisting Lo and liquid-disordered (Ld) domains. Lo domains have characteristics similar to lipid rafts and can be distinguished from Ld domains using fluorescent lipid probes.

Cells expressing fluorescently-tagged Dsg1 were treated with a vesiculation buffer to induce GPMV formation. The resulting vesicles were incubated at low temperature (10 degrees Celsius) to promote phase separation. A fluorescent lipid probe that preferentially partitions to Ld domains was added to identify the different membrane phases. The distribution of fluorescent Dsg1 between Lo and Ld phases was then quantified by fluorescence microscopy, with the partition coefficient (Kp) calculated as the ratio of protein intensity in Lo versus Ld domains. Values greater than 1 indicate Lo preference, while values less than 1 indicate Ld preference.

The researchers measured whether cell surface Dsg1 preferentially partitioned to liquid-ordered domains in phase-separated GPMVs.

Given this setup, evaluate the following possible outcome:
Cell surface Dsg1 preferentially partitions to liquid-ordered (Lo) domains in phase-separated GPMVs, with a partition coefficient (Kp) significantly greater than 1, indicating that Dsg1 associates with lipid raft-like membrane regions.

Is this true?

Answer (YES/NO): YES